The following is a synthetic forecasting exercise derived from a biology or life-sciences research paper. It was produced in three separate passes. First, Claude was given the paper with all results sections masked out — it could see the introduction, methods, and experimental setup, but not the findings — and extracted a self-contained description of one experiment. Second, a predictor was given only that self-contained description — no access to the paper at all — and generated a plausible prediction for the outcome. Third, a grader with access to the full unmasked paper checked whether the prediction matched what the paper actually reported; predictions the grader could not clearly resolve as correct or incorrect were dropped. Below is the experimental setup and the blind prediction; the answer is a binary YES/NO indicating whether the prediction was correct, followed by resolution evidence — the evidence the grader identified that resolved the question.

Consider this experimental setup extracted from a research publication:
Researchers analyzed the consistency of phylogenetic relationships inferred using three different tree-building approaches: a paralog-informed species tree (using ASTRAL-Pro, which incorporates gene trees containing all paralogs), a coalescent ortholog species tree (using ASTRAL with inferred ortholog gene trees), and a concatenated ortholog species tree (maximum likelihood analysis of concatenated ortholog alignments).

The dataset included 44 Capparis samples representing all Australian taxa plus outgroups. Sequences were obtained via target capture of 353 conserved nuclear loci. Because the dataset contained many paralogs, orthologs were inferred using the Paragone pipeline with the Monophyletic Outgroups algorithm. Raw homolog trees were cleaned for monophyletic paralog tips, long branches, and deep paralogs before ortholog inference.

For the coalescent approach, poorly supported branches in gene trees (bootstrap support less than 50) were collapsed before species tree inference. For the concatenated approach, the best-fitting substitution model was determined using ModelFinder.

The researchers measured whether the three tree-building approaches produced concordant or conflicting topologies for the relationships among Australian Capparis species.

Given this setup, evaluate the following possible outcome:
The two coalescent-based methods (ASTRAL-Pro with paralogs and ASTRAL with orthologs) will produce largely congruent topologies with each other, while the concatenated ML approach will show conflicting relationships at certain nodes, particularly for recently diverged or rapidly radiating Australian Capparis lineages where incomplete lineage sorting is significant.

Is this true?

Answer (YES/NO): NO